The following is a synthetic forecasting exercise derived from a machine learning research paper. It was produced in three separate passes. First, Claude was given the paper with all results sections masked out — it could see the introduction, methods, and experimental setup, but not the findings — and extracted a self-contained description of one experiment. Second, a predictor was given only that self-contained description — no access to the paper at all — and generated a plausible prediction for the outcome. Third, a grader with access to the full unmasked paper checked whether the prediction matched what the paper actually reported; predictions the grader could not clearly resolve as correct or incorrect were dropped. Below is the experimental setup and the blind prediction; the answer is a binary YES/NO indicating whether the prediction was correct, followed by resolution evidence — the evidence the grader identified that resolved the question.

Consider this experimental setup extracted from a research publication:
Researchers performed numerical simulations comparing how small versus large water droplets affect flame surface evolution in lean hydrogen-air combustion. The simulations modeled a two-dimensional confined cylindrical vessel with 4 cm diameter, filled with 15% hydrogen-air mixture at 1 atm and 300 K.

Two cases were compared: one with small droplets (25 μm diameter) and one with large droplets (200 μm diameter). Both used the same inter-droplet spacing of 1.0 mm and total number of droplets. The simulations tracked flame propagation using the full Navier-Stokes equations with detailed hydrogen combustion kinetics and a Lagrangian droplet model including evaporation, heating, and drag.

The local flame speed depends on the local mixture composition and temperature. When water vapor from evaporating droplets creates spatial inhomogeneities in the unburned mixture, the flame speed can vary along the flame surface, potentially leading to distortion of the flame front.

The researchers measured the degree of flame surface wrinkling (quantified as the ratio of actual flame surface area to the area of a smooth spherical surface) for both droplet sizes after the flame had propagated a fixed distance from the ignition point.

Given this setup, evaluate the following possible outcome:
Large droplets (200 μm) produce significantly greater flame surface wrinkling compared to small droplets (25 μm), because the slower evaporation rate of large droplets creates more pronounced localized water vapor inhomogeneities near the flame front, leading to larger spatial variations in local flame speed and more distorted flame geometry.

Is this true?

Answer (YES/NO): NO